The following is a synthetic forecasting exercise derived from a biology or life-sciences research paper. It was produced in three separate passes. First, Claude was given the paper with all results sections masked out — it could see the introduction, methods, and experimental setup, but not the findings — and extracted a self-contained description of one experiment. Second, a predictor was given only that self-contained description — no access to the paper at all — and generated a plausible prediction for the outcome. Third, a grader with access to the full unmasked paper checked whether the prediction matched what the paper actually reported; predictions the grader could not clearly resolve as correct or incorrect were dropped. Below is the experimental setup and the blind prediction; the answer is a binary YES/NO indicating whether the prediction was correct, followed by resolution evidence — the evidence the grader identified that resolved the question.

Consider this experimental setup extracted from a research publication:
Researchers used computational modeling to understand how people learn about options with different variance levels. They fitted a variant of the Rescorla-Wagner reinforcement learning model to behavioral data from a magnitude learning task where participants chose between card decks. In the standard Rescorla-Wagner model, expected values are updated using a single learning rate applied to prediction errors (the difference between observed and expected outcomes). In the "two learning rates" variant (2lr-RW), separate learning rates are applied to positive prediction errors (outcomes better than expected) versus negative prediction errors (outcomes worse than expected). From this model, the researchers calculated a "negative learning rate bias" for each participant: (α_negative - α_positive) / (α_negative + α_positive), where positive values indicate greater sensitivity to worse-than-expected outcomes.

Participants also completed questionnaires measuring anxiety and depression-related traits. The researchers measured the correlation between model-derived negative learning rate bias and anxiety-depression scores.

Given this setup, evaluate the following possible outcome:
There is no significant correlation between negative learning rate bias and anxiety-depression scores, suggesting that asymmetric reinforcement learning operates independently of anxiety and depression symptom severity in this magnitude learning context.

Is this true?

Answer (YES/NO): NO